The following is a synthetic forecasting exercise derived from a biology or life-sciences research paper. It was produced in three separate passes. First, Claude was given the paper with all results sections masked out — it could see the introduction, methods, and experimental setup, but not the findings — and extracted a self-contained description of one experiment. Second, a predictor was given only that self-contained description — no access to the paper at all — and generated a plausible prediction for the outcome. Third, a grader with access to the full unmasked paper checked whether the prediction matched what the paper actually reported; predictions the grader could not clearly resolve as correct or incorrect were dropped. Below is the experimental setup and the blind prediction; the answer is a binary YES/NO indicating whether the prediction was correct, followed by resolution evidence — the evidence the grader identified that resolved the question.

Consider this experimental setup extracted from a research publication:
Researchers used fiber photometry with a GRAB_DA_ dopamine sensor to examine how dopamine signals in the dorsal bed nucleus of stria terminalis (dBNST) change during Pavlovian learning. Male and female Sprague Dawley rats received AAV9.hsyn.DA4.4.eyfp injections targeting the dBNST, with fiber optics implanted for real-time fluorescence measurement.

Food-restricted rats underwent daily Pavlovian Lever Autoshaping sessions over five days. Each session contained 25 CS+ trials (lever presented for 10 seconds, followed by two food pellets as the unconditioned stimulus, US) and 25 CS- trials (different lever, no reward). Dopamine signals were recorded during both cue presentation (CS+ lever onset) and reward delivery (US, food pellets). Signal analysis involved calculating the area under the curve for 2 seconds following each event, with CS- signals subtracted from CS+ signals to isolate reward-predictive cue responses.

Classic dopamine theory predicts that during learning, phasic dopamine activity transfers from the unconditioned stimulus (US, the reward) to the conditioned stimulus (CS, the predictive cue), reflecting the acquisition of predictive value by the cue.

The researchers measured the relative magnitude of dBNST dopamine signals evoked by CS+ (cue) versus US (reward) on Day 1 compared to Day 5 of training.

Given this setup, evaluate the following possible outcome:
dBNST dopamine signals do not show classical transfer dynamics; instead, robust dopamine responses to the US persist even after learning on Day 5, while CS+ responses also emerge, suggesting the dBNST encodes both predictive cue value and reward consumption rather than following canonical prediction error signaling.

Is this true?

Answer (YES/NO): NO